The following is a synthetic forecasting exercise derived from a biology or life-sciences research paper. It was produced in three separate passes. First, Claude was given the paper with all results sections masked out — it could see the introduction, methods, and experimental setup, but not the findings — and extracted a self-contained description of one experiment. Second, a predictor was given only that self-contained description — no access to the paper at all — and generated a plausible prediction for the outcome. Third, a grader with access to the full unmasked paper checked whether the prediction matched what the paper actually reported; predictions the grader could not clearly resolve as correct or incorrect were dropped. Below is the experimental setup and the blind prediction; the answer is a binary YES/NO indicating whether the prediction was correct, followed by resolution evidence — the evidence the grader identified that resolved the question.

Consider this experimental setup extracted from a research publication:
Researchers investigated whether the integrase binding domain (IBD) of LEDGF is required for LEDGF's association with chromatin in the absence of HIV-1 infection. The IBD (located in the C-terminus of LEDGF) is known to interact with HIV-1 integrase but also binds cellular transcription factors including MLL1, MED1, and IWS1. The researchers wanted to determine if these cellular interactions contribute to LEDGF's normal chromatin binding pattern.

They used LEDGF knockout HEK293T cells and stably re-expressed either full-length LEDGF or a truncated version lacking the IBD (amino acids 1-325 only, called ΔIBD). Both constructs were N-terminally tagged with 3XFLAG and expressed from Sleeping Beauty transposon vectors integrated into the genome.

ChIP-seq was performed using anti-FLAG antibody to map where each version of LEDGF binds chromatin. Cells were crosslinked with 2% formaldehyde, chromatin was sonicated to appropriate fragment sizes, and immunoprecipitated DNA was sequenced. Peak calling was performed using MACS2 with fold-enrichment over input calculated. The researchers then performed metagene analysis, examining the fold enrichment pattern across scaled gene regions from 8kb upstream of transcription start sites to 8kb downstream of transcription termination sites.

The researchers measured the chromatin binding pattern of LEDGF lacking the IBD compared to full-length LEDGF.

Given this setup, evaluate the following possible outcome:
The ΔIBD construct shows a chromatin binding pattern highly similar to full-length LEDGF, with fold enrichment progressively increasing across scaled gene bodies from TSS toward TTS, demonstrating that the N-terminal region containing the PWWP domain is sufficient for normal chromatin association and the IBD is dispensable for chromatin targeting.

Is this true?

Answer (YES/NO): NO